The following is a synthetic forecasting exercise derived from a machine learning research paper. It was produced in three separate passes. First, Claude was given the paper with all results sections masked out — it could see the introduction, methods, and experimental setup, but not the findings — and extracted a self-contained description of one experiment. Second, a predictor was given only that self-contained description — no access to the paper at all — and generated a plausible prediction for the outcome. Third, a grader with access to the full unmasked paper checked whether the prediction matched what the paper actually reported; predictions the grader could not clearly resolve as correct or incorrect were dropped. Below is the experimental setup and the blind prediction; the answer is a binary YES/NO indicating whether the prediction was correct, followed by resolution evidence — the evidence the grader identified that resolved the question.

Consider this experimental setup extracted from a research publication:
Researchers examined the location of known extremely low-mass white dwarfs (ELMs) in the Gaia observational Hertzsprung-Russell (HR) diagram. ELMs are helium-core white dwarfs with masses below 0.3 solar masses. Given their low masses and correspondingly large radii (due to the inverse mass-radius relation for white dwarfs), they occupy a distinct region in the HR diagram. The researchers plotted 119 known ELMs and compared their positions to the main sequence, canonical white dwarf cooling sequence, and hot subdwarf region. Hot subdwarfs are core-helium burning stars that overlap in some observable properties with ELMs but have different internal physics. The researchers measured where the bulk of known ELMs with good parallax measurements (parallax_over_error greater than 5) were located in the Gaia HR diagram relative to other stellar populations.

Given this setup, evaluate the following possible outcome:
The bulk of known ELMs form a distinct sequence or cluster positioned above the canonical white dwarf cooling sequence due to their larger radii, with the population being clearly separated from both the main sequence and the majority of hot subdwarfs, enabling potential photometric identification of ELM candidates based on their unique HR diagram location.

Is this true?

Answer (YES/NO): NO